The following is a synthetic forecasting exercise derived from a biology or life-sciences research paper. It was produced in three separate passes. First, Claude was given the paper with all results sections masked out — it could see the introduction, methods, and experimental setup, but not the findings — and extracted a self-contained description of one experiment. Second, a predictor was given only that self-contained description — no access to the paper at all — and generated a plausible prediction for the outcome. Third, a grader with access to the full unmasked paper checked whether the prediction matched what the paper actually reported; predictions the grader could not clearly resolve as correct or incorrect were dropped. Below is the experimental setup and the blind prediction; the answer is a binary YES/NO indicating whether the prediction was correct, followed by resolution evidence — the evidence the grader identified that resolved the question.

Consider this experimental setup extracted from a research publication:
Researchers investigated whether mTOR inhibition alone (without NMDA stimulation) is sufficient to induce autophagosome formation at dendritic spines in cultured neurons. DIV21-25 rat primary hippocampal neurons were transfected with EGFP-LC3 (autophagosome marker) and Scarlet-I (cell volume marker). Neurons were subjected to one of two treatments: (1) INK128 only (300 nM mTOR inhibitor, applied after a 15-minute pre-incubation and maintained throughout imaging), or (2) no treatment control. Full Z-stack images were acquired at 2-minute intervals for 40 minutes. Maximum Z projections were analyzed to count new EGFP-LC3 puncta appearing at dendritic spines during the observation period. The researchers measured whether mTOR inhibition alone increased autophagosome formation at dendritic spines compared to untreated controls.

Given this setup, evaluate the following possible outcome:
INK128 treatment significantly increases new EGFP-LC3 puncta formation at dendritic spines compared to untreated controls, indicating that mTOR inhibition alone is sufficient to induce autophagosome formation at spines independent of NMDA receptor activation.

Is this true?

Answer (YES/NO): NO